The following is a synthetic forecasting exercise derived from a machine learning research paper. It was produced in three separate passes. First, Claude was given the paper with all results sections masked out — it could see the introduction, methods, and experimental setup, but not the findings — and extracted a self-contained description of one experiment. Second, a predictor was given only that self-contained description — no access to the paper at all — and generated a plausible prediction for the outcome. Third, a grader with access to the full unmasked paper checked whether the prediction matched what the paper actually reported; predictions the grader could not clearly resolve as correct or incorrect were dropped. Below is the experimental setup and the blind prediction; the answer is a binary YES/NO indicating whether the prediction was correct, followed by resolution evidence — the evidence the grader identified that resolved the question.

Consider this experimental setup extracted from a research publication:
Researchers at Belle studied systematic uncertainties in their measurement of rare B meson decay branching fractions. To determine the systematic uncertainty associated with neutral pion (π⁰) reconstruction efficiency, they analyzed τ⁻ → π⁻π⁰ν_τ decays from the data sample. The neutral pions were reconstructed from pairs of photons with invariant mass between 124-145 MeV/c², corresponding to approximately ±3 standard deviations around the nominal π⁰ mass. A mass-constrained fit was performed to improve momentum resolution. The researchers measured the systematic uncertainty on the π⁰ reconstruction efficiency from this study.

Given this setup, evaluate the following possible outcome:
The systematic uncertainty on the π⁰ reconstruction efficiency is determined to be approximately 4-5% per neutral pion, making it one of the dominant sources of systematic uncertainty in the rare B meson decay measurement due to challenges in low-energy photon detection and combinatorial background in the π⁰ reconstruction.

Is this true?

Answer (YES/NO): NO